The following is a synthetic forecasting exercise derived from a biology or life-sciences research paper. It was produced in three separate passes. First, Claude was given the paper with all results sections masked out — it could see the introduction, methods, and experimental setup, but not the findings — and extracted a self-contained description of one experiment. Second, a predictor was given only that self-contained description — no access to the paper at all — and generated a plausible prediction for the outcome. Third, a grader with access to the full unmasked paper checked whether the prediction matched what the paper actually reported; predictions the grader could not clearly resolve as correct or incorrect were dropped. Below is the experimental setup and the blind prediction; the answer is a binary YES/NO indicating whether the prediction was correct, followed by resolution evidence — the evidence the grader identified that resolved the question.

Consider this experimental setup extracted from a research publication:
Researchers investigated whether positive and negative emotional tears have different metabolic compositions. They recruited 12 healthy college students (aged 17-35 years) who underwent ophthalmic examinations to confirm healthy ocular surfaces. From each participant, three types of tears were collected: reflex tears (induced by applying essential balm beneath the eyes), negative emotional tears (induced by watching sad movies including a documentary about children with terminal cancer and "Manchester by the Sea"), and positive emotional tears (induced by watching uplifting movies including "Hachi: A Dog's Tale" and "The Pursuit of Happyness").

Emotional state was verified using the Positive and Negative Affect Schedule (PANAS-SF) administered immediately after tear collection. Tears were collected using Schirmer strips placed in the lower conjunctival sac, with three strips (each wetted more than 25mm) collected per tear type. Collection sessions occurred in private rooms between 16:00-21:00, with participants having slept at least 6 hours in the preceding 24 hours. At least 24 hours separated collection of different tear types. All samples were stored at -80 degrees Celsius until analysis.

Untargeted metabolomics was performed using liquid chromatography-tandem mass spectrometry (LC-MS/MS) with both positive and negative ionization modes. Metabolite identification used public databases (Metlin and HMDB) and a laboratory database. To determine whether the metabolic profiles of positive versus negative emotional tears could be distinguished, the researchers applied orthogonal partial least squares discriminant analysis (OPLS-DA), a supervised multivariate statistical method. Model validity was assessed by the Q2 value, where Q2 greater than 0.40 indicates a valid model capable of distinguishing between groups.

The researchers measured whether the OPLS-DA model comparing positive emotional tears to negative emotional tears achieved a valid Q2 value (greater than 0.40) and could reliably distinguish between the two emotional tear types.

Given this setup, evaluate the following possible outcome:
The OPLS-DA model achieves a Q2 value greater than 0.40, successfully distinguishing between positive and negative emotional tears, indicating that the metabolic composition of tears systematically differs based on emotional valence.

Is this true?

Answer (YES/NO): YES